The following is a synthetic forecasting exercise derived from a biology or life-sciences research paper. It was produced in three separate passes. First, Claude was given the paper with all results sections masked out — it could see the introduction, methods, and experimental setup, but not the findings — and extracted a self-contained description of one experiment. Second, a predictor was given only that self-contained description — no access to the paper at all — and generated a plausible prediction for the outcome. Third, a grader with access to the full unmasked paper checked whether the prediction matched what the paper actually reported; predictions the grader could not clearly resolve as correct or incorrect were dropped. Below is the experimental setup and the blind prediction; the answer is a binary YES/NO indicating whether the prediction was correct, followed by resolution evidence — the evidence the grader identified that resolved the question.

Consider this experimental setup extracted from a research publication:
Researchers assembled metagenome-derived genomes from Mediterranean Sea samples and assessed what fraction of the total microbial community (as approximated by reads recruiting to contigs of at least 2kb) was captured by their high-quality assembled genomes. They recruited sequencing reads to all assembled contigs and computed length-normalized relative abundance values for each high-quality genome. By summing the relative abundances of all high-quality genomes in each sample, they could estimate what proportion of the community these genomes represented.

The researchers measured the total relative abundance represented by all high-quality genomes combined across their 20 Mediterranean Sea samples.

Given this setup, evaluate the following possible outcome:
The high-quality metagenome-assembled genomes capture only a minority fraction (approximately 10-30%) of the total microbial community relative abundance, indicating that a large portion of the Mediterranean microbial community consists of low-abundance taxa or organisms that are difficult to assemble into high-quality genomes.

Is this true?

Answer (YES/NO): NO